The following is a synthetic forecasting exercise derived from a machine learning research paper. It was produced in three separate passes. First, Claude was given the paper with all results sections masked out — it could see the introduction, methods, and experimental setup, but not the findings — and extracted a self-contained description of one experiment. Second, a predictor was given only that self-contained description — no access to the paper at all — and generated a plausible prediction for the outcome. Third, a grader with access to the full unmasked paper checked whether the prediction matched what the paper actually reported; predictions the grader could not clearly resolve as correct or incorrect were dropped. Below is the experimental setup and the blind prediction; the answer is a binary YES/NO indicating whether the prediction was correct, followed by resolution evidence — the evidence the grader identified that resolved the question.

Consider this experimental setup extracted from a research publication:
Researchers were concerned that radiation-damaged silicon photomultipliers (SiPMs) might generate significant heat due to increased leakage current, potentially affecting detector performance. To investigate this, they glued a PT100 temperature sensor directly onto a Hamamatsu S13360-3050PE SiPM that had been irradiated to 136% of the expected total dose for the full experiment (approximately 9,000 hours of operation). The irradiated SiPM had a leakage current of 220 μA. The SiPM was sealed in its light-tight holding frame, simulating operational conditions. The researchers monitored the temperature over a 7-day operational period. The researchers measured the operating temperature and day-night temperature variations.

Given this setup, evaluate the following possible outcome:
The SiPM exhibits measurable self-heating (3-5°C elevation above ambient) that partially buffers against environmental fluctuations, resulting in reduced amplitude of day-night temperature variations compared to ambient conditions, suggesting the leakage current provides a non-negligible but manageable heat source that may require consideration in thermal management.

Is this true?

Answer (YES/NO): NO